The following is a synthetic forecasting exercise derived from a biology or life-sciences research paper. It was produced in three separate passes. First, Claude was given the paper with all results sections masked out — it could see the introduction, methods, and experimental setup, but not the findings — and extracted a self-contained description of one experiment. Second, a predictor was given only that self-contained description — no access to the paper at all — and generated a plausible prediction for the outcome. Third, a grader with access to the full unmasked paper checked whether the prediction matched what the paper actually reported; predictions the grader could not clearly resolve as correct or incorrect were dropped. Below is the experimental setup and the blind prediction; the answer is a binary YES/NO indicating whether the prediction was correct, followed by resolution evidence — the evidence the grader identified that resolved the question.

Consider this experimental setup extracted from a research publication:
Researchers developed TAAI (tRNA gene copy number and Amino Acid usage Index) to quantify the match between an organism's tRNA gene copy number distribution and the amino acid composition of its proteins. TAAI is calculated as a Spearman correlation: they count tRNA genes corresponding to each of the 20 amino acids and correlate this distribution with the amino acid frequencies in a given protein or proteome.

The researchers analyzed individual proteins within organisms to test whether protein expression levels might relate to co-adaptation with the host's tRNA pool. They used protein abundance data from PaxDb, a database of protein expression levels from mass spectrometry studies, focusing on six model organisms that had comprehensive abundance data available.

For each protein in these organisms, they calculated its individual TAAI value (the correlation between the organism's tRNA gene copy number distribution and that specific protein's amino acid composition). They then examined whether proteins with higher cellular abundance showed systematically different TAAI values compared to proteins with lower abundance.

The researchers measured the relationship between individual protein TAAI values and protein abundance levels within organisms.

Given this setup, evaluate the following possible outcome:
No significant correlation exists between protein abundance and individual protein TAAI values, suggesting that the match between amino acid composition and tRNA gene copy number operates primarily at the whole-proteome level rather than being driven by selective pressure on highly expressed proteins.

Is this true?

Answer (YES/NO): NO